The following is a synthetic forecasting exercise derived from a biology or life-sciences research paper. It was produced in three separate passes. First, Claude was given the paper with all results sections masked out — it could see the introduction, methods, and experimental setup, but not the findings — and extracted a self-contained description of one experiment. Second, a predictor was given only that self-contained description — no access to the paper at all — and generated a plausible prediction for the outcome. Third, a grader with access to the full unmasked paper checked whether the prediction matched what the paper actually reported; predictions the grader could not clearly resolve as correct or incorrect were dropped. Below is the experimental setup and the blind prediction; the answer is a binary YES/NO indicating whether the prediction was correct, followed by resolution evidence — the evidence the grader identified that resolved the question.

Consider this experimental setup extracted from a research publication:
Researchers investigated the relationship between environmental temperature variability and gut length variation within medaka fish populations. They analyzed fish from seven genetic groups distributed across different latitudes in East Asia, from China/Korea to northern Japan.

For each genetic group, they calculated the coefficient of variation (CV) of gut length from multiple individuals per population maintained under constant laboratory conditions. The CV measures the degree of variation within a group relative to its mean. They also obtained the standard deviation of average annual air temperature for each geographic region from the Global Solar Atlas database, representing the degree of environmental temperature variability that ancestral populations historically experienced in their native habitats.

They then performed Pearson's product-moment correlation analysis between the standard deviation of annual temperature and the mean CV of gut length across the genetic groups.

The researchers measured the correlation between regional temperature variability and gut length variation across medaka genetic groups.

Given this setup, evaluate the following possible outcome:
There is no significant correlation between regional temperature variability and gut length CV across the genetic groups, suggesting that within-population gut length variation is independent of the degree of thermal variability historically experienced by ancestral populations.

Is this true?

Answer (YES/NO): NO